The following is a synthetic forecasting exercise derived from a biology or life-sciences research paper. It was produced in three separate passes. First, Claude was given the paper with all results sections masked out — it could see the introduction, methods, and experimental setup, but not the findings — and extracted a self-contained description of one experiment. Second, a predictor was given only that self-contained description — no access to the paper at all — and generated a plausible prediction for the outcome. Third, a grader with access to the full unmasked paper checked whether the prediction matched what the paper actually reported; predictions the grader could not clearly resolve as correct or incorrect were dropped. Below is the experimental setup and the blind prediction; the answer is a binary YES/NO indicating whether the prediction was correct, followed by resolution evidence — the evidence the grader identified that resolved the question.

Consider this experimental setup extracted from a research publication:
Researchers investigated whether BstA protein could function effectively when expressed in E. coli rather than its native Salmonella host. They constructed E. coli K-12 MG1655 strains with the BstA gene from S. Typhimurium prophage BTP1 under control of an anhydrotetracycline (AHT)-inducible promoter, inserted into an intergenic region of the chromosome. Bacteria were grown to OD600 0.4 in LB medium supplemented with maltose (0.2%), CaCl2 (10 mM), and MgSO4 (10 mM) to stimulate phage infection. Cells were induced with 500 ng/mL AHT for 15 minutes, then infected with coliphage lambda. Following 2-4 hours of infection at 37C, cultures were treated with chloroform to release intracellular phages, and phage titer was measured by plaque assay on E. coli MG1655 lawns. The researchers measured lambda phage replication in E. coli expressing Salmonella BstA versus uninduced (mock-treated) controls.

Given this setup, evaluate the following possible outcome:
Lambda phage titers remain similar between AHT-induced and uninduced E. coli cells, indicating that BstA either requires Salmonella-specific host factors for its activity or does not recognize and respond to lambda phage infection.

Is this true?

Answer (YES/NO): NO